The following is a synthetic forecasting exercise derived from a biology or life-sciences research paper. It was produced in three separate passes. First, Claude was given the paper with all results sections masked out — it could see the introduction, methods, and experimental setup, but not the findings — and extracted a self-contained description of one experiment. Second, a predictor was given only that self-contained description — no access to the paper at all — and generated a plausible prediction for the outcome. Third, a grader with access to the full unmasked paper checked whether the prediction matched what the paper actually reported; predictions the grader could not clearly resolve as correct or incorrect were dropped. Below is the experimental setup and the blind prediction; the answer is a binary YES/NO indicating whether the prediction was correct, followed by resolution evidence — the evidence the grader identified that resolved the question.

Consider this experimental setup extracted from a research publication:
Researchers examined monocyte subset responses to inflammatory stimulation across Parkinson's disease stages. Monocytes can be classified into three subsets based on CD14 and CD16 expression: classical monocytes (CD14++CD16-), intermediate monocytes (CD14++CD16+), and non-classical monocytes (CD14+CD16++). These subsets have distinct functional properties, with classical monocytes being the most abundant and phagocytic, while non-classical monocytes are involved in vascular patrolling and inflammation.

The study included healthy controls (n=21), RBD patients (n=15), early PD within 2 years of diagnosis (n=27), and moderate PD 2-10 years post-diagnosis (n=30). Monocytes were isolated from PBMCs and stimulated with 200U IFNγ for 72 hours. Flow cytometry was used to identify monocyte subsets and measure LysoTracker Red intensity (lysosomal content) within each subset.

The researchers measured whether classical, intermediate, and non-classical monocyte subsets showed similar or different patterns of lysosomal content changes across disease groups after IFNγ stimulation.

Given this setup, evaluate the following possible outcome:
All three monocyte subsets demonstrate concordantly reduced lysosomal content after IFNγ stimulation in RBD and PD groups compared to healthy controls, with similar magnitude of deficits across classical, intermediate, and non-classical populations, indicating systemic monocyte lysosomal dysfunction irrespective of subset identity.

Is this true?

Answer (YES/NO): NO